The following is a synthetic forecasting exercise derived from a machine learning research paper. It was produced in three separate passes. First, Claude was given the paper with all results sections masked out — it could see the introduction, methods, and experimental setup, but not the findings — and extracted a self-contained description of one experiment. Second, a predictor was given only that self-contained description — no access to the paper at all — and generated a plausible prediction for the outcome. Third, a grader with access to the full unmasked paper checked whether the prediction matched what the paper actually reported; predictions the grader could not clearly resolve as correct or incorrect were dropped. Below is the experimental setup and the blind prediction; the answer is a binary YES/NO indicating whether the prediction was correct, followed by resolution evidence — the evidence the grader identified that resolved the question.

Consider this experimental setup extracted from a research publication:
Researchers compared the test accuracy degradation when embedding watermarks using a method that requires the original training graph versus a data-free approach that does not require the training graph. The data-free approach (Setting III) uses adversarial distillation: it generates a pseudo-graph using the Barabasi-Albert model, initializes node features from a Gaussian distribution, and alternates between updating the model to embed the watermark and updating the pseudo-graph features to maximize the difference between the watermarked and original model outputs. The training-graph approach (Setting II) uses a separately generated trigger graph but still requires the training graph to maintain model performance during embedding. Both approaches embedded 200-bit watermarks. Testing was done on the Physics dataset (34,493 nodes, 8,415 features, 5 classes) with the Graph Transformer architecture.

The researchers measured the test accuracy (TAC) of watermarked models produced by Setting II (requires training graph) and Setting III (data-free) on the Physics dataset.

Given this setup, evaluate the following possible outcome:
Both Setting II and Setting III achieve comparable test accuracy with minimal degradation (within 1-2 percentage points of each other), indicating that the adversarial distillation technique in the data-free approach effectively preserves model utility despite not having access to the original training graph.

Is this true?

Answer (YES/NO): YES